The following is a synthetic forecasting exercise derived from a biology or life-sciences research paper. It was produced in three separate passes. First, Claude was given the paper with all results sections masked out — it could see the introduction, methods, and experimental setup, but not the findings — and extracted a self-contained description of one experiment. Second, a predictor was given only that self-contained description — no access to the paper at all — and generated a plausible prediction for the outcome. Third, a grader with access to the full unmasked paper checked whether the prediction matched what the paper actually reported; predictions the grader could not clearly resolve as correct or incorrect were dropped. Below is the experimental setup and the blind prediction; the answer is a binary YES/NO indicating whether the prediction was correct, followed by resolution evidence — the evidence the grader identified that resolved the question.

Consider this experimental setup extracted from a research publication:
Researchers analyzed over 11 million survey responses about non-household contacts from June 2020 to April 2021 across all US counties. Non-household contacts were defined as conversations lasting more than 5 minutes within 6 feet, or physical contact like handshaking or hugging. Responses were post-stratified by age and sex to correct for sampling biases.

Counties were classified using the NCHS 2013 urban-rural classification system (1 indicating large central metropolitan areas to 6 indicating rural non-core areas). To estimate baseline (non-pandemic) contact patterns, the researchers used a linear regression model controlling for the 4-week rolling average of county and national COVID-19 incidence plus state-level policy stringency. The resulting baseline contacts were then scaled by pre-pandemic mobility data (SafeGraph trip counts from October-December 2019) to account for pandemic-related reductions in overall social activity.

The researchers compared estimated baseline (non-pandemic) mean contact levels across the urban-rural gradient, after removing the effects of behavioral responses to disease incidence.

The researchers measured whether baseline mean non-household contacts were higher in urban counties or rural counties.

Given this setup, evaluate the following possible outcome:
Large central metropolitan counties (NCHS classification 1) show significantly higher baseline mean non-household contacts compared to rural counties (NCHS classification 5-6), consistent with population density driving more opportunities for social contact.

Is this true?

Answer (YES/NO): NO